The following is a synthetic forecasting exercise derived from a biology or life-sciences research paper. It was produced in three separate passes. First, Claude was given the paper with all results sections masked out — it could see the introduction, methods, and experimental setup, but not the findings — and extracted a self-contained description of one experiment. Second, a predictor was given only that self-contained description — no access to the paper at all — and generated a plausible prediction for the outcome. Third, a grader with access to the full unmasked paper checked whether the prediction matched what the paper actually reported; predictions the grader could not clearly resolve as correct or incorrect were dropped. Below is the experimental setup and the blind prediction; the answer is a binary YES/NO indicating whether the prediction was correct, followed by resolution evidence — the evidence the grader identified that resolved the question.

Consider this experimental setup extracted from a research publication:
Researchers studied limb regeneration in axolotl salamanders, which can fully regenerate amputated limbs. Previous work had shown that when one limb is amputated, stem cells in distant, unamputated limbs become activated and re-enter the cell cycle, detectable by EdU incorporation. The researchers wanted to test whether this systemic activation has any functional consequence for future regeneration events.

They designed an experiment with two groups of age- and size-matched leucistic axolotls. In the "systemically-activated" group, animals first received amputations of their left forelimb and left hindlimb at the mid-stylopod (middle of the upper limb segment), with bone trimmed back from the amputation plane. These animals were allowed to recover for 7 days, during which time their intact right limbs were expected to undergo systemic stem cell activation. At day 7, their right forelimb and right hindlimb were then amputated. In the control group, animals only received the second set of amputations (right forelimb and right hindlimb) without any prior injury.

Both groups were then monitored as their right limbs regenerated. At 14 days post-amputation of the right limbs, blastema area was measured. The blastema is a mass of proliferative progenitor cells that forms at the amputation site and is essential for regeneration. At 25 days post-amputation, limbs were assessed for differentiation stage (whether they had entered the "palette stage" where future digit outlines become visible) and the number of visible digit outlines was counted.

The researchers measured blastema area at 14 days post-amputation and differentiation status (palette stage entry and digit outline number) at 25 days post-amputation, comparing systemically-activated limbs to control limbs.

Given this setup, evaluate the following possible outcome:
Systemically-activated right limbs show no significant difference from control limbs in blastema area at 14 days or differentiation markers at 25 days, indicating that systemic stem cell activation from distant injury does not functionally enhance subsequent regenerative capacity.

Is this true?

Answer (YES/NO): NO